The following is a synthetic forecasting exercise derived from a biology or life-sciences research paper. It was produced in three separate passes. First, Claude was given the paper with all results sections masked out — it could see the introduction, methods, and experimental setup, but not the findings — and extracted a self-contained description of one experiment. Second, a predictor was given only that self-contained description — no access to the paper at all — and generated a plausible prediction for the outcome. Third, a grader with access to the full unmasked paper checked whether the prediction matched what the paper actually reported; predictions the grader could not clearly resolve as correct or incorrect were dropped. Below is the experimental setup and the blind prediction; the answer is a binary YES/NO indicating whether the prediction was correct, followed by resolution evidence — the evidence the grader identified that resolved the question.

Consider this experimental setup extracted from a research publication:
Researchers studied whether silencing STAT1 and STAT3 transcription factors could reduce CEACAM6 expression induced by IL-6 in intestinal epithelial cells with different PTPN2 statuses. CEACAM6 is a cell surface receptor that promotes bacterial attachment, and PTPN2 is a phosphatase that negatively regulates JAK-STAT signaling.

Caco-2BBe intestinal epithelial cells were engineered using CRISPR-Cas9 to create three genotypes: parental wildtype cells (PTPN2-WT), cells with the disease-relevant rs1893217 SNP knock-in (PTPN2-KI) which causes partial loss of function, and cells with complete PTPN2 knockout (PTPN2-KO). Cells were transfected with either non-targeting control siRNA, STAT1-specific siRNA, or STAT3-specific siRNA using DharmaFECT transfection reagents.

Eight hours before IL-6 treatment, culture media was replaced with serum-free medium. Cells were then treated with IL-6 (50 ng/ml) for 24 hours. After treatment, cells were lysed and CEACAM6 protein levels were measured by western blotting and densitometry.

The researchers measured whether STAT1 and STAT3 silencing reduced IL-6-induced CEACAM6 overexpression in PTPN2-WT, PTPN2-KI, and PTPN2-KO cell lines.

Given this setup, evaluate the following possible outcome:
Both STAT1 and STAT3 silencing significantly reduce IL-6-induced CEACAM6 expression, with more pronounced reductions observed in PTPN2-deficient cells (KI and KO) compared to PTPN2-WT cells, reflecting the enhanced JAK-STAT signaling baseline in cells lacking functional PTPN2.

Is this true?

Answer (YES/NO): NO